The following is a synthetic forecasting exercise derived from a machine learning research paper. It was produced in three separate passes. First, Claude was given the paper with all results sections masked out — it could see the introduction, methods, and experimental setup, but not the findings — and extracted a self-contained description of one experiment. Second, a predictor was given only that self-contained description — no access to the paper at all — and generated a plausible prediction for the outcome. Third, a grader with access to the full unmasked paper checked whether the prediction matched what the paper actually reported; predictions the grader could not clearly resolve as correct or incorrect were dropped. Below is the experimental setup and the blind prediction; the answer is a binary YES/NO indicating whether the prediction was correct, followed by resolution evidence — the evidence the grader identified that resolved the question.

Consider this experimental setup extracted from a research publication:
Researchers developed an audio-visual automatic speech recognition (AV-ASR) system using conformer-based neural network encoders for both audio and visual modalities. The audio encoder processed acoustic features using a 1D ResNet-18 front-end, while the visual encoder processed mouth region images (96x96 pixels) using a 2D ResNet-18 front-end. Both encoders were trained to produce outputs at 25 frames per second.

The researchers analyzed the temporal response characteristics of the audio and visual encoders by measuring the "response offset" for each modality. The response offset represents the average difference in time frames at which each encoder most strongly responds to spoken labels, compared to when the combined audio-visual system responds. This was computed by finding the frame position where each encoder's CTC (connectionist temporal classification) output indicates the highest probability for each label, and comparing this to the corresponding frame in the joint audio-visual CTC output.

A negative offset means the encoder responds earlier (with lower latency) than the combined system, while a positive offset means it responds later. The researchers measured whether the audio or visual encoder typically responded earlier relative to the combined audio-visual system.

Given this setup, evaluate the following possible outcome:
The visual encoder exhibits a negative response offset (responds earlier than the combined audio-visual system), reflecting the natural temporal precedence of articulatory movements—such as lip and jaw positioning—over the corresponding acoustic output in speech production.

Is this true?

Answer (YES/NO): NO